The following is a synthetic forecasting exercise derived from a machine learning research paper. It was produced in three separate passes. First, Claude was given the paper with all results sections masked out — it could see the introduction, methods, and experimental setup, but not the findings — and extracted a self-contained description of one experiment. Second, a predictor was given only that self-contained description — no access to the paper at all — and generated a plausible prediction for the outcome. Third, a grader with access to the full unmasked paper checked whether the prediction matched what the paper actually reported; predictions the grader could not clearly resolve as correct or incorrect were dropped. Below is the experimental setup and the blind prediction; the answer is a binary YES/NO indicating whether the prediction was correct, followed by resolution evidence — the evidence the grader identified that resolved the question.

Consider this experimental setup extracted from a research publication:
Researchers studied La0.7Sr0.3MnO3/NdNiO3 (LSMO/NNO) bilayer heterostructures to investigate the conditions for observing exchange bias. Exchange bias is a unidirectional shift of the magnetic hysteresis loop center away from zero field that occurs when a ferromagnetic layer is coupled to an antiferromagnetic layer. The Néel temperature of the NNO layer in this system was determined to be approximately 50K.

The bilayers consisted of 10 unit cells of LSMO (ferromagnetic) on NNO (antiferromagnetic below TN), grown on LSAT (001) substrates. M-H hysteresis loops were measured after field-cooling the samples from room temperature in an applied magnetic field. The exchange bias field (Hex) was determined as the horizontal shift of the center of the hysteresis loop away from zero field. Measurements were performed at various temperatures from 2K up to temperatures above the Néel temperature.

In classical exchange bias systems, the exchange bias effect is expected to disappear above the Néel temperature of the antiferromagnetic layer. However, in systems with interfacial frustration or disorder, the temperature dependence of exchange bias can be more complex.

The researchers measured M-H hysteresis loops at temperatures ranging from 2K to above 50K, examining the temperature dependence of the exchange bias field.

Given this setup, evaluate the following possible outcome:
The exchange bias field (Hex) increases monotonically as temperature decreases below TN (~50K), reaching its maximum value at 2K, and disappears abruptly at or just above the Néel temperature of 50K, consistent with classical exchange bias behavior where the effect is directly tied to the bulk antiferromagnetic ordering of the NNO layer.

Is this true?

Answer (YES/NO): NO